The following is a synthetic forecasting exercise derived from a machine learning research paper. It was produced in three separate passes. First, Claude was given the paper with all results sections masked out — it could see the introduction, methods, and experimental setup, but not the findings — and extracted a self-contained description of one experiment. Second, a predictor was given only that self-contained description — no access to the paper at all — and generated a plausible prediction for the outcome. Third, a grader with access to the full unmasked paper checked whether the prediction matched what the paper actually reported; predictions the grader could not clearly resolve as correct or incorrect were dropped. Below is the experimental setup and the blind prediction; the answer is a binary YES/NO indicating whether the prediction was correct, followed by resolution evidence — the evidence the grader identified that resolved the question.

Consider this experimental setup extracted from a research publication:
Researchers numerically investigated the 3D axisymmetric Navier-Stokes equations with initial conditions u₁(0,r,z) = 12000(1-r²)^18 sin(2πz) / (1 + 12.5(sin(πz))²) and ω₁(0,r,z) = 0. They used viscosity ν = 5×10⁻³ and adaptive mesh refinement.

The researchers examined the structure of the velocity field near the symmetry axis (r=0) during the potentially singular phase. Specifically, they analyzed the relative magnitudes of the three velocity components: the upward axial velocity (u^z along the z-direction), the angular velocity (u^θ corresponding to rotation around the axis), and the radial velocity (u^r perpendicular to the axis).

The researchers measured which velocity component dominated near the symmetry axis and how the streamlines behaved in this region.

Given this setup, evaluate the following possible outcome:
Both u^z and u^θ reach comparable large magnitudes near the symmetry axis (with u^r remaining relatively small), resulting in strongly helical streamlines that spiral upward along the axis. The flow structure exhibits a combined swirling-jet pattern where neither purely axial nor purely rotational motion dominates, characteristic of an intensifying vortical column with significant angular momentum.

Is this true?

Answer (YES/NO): NO